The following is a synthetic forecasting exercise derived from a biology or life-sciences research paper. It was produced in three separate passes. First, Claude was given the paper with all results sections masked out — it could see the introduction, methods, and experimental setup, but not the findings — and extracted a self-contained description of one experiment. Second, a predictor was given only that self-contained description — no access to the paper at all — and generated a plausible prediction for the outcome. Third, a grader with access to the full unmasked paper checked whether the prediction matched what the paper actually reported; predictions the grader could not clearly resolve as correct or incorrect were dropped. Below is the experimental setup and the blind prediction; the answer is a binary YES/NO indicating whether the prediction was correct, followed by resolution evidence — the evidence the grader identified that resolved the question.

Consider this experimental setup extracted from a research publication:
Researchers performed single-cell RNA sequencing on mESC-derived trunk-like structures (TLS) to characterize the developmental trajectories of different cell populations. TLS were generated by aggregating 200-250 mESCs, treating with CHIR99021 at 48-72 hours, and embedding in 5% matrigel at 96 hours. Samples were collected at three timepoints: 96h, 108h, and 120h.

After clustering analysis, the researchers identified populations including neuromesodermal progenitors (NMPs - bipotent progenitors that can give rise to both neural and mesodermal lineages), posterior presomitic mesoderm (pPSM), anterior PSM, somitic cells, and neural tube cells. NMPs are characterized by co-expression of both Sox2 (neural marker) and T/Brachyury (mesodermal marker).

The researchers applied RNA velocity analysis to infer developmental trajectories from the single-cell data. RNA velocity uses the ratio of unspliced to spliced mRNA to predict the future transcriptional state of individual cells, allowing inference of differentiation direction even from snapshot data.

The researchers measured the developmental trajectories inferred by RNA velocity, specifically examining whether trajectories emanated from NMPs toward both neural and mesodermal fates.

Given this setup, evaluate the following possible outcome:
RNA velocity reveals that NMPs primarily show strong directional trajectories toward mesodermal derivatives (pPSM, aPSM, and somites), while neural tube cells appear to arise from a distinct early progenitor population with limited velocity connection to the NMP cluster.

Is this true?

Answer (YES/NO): NO